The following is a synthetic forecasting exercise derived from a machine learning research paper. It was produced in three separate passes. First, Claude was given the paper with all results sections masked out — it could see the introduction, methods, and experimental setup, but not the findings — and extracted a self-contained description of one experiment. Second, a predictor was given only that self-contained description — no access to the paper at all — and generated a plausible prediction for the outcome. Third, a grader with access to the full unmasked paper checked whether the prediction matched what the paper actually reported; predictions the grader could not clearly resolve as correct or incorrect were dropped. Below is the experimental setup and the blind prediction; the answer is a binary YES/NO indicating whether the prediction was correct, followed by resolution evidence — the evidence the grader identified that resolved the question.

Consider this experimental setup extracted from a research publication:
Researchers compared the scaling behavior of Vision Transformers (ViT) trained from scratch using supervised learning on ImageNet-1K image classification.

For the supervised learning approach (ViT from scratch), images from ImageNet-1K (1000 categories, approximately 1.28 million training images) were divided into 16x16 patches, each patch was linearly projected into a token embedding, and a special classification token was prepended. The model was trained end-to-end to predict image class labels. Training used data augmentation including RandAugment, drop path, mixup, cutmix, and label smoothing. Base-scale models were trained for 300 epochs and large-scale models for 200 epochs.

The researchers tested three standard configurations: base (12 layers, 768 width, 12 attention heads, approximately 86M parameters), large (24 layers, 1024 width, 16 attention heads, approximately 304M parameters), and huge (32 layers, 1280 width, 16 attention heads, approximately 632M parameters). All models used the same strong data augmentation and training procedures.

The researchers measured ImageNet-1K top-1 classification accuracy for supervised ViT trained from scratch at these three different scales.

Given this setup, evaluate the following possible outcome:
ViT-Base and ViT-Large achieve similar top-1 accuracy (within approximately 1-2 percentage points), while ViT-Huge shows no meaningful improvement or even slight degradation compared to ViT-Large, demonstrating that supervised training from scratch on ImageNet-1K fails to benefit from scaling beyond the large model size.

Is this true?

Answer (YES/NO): NO